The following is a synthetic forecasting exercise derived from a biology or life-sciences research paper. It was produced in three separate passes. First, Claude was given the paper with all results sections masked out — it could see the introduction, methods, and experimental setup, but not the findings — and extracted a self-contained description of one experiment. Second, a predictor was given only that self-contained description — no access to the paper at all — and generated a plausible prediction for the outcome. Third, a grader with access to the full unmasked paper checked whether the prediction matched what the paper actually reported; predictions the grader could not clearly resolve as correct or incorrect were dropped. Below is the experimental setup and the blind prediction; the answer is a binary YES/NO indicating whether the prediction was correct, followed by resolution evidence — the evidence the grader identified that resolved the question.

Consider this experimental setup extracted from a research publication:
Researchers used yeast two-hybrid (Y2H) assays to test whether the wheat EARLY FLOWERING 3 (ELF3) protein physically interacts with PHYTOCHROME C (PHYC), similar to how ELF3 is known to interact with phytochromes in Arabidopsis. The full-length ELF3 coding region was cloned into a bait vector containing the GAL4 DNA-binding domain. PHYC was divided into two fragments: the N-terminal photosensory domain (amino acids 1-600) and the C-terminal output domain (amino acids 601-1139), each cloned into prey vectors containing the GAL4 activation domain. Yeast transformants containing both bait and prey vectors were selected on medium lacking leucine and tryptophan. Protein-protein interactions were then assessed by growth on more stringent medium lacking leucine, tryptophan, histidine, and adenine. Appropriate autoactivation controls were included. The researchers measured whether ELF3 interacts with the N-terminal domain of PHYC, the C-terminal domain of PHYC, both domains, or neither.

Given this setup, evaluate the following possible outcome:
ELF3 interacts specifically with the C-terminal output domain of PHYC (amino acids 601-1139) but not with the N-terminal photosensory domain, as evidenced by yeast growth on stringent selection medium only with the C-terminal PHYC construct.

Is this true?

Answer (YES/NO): NO